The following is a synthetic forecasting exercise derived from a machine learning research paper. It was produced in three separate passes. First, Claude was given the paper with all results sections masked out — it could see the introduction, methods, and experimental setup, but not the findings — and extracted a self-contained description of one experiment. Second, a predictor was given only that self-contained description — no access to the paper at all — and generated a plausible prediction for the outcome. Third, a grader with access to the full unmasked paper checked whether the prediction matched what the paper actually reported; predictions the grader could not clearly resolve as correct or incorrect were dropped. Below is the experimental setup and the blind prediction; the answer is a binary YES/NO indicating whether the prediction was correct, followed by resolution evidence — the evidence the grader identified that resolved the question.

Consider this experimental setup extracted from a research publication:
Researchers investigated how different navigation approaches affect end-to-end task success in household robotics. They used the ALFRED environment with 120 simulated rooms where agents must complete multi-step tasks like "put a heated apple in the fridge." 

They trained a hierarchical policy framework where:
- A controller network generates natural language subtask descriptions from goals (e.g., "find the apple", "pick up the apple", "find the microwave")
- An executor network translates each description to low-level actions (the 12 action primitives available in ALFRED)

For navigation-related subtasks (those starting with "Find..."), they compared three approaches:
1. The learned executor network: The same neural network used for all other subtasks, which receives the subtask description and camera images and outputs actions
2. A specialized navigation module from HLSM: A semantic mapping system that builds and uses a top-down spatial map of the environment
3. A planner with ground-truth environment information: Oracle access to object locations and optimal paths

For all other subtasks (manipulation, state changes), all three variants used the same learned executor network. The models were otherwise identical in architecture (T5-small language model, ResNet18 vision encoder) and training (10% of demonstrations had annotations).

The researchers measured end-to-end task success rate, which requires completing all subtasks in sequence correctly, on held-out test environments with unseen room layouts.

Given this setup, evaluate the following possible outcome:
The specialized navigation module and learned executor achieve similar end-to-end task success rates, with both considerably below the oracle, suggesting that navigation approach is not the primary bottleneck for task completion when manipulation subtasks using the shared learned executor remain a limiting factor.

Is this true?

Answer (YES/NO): NO